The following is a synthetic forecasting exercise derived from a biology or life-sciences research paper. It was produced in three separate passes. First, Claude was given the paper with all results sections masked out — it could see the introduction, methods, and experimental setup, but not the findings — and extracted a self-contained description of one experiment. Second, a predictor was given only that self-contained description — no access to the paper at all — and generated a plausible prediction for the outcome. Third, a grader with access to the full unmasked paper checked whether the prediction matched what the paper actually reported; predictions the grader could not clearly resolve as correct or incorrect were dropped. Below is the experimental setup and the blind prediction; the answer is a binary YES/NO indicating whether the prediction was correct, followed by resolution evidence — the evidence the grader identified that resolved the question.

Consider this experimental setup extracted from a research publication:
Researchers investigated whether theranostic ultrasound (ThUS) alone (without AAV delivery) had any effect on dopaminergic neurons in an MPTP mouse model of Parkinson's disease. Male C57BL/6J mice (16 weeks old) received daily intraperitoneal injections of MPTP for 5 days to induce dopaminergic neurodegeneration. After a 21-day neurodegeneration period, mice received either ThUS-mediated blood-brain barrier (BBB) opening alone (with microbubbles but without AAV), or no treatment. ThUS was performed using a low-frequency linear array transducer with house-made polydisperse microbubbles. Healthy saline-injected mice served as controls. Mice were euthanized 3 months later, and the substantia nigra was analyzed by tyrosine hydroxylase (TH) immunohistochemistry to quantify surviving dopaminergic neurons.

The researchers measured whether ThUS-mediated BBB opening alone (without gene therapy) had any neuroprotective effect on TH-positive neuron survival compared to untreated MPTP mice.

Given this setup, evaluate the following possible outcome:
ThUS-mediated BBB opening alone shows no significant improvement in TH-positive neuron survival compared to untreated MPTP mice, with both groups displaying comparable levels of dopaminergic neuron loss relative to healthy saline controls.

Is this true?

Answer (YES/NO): YES